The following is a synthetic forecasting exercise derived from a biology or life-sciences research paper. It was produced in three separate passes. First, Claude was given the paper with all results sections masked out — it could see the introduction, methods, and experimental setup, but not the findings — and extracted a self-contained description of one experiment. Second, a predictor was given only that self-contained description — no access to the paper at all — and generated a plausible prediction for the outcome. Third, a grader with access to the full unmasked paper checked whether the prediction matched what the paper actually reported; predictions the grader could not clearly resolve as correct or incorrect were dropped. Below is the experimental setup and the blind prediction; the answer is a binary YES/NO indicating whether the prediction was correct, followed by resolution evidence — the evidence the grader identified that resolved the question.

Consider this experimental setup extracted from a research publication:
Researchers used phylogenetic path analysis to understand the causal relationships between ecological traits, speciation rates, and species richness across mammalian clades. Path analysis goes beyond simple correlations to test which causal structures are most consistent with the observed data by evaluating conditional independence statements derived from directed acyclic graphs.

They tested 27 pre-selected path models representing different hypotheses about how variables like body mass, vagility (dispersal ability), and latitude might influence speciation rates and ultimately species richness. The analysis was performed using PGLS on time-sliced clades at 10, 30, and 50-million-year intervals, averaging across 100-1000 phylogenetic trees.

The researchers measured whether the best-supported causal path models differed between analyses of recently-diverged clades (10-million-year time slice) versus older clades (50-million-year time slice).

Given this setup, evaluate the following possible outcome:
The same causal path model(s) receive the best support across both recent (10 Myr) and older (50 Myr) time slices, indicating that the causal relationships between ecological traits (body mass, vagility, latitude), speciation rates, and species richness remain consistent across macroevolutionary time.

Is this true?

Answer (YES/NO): NO